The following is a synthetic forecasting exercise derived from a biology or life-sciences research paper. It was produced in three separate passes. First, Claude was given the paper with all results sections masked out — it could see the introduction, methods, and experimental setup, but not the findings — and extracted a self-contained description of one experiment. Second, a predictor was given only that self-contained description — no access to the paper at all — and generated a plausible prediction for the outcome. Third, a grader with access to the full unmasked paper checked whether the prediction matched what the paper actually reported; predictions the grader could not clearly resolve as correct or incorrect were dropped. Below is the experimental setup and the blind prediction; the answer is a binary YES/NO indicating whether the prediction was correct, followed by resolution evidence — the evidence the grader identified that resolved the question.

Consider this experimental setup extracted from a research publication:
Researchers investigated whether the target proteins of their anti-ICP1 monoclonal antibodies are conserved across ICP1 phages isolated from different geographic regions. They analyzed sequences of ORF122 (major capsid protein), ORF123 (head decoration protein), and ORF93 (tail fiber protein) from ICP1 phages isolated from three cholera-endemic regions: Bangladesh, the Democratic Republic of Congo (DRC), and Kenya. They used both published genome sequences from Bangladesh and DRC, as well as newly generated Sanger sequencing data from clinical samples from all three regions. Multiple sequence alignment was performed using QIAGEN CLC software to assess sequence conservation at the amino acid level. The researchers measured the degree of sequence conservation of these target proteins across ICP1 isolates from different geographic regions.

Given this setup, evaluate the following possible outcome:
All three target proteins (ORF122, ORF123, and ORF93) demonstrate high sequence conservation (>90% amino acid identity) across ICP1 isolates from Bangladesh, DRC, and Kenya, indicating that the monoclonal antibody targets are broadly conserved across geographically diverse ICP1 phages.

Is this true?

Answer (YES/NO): YES